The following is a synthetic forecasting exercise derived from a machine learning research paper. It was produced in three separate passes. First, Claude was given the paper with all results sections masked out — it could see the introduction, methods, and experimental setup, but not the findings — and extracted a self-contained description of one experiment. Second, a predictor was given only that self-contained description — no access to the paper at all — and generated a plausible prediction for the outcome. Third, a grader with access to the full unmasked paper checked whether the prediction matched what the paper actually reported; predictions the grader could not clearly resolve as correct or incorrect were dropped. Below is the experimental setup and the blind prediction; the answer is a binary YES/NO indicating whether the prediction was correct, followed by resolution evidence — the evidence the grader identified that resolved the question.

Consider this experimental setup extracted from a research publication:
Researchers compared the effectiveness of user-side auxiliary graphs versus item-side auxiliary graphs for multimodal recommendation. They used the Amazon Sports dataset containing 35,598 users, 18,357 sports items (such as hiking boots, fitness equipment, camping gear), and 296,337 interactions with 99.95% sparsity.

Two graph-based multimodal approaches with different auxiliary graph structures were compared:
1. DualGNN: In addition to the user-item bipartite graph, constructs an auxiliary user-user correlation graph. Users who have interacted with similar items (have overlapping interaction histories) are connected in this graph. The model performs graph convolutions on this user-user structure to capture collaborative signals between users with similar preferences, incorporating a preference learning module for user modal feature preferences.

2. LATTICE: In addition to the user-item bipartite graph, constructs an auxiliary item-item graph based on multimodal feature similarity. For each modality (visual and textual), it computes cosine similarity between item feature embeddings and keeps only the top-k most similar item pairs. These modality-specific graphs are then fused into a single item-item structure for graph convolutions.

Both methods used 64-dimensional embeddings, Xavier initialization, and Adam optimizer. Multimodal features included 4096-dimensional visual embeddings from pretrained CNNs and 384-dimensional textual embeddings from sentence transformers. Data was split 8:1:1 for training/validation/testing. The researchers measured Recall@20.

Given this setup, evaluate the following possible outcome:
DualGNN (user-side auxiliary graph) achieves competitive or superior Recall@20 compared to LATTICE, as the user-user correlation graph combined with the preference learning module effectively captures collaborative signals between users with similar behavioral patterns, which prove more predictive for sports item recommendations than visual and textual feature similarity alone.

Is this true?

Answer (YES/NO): NO